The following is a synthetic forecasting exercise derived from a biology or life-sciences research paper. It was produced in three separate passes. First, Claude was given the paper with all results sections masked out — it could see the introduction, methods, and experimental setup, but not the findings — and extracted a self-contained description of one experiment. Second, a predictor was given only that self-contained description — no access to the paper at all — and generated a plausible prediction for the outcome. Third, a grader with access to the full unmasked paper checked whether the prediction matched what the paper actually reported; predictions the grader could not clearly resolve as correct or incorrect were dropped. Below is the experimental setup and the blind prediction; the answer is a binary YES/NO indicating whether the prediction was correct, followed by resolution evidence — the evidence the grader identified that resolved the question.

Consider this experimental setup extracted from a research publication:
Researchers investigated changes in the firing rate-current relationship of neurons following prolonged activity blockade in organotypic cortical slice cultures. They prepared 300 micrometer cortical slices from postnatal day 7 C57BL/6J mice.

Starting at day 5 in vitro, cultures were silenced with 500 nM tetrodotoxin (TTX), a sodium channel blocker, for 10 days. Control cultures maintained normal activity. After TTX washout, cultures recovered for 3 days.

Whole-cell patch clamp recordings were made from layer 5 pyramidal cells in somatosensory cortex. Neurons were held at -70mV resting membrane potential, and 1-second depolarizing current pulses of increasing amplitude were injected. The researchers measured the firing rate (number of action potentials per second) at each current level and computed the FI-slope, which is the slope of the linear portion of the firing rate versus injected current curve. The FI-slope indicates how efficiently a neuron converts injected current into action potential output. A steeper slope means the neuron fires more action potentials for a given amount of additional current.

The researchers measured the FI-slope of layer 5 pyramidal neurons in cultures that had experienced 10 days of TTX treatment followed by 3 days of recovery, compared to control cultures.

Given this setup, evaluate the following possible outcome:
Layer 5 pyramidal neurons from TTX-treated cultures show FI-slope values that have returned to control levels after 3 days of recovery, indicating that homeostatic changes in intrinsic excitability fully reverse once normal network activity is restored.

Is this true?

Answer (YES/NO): NO